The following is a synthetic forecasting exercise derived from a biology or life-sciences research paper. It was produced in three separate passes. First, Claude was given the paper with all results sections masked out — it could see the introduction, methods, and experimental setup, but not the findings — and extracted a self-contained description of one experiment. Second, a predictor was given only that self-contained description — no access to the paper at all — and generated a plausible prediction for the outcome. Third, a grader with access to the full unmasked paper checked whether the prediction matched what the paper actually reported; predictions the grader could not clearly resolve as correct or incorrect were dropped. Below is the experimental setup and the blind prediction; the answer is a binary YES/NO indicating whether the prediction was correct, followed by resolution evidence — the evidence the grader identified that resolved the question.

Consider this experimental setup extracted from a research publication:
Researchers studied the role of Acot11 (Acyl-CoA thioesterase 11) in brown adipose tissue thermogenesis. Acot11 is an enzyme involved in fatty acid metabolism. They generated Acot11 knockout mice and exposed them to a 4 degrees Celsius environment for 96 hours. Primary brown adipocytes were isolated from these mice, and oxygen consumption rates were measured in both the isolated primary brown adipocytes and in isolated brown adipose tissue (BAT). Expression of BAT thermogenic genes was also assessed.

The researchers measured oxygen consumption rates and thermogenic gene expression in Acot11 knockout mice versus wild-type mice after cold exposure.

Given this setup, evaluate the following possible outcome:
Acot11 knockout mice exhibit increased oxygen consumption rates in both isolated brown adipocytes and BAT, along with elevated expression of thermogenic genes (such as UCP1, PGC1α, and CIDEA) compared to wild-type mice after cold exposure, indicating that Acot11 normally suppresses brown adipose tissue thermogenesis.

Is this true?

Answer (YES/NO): YES